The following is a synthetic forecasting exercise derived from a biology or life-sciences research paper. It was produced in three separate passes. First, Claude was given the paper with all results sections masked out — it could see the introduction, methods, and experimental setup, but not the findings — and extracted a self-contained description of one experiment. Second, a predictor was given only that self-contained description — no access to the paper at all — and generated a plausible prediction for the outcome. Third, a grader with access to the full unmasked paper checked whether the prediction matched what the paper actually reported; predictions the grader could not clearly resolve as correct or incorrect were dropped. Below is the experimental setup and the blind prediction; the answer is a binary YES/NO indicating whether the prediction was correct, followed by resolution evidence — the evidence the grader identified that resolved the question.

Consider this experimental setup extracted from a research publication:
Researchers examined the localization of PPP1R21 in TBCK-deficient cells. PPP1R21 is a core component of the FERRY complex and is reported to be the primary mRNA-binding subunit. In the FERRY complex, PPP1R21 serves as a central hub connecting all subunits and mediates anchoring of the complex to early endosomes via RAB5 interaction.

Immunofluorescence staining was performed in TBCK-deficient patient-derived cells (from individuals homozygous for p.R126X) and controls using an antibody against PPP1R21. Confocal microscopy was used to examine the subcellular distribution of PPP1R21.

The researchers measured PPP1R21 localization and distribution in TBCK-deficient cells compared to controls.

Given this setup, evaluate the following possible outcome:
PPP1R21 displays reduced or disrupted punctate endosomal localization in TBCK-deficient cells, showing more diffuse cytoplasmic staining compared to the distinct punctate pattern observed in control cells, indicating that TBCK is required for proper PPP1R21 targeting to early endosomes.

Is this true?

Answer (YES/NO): NO